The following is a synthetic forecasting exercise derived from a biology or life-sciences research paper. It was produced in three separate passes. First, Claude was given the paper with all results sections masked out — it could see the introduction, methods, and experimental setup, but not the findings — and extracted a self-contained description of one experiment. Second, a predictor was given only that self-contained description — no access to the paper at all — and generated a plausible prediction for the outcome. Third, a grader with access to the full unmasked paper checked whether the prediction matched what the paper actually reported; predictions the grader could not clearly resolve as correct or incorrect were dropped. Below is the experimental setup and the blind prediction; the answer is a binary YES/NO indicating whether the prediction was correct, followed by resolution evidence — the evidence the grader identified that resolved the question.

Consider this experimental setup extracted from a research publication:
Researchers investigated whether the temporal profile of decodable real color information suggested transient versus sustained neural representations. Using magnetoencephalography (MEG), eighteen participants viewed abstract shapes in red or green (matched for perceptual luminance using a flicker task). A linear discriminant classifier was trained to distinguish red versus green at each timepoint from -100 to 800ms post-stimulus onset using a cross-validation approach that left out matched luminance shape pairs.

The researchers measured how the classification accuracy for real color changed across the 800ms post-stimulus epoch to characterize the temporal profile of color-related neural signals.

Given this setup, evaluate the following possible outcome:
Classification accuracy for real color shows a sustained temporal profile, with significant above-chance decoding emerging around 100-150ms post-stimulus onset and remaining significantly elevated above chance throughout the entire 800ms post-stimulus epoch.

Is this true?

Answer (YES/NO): NO